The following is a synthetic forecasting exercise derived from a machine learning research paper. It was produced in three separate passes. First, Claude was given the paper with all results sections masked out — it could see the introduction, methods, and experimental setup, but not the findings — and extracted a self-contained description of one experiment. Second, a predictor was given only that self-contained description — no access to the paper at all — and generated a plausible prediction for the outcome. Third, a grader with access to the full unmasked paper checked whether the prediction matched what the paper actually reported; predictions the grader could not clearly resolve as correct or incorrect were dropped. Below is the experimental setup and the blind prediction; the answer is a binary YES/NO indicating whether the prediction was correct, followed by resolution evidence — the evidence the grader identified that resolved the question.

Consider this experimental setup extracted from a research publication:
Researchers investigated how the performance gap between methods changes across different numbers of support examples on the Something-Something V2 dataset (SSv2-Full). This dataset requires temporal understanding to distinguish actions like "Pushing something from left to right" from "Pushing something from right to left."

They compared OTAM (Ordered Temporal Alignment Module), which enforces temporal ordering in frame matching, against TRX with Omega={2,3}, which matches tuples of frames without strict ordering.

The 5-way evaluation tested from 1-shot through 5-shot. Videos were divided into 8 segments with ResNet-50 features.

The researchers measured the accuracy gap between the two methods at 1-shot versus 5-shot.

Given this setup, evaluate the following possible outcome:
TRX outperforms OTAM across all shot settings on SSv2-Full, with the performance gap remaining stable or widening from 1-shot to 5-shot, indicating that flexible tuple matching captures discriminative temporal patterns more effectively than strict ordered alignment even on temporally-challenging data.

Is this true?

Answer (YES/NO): NO